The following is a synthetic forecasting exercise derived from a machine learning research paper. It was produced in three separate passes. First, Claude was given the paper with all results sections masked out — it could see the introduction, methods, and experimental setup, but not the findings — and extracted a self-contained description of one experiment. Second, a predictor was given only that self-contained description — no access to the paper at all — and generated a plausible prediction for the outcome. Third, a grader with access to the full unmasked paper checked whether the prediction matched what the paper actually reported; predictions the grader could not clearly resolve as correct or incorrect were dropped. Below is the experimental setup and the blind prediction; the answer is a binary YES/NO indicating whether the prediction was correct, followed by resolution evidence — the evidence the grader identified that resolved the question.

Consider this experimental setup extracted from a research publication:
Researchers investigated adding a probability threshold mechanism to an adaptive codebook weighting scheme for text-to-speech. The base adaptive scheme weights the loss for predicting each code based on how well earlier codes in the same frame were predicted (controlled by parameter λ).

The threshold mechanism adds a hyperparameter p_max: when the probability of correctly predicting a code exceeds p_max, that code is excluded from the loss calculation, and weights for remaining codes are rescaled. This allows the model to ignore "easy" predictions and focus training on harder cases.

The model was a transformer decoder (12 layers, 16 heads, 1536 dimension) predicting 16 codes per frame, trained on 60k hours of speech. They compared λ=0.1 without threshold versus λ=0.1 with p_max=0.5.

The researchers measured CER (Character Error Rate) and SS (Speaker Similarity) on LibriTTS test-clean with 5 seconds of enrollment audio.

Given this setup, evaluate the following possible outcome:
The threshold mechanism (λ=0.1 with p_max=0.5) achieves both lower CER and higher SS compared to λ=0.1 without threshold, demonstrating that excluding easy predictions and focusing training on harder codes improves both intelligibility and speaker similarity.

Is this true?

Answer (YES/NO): YES